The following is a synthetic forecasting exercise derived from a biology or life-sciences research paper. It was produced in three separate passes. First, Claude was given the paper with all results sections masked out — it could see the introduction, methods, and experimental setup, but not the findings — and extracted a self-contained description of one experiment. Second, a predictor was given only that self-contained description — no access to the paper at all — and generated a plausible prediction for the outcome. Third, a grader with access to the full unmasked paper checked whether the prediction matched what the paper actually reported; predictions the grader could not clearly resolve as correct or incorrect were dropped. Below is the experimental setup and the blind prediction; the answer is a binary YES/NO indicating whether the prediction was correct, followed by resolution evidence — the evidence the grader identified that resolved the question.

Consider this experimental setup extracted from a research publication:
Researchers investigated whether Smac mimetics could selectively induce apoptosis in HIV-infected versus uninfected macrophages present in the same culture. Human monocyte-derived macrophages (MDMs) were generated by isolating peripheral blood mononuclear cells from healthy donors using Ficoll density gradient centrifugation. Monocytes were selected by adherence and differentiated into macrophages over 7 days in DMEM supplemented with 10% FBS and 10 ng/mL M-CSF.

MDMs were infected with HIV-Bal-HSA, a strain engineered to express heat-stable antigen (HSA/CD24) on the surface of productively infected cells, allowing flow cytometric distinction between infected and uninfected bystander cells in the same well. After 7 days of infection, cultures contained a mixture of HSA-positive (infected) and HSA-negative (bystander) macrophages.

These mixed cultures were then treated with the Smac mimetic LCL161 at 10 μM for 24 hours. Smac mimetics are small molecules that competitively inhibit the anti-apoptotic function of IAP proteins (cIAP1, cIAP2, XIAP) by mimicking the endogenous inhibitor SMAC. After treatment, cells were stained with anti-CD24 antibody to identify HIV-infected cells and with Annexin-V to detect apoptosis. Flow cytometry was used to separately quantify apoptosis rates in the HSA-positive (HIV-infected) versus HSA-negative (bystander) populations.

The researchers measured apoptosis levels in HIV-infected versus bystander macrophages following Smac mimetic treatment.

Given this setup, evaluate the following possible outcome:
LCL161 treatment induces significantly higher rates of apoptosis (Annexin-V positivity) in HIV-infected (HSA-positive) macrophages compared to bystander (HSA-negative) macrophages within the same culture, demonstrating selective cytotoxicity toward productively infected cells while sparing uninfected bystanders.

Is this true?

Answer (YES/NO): YES